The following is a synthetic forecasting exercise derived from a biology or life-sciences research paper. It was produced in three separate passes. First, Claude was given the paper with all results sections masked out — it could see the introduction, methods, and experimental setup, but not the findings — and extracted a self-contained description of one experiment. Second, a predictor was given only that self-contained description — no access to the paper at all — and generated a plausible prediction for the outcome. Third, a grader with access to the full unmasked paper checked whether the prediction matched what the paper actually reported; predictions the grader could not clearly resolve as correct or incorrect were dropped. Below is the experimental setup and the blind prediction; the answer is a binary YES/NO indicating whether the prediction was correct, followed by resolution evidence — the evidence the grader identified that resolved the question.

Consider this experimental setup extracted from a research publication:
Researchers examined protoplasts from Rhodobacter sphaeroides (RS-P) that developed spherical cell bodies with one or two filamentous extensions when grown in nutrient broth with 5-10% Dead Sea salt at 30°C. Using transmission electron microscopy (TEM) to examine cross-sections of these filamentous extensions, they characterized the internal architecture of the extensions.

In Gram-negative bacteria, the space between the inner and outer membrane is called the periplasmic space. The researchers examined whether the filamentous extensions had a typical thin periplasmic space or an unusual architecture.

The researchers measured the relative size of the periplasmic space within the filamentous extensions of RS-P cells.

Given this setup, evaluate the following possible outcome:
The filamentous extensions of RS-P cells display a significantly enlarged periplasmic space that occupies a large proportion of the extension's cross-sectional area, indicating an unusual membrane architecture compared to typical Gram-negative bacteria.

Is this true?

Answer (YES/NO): YES